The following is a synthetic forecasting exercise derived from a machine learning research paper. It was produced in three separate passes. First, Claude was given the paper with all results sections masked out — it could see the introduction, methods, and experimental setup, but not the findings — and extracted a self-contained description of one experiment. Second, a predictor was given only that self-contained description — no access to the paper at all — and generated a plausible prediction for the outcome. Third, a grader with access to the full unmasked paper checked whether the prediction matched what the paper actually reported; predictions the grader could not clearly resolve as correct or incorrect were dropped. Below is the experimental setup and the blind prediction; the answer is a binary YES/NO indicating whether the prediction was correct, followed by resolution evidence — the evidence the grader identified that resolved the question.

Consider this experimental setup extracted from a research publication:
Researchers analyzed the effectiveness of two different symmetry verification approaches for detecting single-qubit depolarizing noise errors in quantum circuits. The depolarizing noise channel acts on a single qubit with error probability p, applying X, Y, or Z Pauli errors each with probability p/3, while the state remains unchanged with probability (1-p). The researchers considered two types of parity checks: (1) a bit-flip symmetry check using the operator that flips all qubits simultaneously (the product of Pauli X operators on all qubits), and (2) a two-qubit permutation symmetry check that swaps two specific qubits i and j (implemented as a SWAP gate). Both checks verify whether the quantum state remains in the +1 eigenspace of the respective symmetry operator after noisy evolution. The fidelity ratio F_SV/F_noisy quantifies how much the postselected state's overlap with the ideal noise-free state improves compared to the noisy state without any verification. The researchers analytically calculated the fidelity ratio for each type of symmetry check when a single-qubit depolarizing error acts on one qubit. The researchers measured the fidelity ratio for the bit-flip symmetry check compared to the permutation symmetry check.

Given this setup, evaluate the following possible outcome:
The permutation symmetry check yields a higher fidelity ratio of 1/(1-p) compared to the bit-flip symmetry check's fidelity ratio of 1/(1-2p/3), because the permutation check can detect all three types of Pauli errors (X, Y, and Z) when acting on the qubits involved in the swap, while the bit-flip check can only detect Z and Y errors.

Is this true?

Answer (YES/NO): NO